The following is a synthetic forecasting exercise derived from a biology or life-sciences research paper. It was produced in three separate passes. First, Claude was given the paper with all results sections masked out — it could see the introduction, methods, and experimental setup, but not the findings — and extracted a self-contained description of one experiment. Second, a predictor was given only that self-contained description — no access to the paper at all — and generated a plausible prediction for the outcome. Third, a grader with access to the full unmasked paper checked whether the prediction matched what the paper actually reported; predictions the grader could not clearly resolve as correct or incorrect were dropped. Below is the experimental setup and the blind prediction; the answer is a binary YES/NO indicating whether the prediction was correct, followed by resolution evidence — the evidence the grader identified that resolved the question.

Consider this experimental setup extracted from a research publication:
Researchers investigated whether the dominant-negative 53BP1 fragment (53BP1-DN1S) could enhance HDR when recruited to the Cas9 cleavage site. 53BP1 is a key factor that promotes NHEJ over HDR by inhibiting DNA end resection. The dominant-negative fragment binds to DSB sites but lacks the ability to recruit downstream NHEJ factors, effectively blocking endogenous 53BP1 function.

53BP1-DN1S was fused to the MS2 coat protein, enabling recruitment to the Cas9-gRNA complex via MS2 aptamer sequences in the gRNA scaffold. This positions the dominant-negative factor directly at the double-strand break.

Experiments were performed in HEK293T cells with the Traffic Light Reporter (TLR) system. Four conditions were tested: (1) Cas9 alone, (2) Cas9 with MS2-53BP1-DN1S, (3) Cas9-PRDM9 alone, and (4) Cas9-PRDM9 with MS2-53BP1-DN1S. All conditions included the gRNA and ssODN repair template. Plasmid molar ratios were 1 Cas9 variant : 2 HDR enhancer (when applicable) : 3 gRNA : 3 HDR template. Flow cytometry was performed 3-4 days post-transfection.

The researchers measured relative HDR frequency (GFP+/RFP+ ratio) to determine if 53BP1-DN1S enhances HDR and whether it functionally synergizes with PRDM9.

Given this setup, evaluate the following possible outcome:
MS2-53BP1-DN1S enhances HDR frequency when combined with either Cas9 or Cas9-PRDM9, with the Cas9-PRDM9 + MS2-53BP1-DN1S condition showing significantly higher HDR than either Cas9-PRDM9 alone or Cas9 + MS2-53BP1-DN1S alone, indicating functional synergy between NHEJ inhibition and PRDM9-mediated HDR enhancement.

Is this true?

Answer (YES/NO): NO